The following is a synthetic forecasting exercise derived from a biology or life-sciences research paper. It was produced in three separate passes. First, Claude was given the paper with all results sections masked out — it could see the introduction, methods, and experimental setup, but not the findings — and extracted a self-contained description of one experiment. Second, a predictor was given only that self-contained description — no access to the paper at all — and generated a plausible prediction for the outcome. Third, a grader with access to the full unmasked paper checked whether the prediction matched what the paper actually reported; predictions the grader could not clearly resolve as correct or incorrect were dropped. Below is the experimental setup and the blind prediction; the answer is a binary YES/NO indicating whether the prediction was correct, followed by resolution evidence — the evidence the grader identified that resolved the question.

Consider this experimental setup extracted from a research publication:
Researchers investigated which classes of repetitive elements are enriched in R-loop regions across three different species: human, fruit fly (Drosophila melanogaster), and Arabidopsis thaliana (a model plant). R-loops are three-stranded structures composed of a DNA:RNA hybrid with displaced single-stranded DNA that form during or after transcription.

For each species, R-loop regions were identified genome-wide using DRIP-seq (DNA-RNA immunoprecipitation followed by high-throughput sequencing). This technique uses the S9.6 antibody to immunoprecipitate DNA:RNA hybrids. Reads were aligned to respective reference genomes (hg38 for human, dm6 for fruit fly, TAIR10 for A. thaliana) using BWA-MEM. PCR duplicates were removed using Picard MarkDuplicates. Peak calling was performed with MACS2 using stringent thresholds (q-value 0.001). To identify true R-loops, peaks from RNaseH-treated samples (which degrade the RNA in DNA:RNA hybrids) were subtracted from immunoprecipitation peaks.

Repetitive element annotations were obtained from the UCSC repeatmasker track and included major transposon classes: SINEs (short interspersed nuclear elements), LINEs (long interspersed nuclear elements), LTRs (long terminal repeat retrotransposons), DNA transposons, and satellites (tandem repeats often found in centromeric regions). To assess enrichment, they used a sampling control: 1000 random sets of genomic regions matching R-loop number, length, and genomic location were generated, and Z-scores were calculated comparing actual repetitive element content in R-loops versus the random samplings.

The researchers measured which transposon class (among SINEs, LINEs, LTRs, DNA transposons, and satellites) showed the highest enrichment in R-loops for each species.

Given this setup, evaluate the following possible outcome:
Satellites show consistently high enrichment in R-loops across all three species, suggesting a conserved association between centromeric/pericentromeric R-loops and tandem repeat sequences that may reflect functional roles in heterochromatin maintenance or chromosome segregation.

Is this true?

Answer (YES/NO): NO